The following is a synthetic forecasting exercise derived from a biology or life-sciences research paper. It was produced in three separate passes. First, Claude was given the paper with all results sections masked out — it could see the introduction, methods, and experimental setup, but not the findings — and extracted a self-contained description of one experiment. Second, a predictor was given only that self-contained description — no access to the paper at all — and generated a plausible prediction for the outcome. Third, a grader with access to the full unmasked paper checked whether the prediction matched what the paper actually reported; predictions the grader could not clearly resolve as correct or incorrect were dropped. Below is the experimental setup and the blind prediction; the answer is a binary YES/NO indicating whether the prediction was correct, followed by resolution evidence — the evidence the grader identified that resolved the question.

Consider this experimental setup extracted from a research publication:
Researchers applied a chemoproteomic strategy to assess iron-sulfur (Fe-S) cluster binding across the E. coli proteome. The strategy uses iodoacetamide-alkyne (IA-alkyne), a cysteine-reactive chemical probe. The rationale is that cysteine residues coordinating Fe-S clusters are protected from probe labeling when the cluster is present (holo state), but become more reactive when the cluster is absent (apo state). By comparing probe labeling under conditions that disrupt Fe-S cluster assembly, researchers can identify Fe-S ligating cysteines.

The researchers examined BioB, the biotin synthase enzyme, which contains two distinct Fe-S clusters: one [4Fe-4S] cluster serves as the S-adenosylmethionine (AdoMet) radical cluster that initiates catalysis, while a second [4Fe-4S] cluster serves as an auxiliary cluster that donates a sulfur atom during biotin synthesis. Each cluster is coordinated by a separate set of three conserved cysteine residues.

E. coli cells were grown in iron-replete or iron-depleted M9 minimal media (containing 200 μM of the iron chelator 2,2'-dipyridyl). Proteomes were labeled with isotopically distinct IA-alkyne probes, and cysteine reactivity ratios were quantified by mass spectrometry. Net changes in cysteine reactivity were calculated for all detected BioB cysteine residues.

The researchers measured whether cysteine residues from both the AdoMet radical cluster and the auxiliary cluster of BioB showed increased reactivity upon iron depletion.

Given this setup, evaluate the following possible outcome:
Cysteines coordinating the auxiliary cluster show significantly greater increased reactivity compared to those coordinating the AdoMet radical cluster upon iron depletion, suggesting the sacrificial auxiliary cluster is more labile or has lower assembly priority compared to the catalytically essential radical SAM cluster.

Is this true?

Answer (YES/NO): YES